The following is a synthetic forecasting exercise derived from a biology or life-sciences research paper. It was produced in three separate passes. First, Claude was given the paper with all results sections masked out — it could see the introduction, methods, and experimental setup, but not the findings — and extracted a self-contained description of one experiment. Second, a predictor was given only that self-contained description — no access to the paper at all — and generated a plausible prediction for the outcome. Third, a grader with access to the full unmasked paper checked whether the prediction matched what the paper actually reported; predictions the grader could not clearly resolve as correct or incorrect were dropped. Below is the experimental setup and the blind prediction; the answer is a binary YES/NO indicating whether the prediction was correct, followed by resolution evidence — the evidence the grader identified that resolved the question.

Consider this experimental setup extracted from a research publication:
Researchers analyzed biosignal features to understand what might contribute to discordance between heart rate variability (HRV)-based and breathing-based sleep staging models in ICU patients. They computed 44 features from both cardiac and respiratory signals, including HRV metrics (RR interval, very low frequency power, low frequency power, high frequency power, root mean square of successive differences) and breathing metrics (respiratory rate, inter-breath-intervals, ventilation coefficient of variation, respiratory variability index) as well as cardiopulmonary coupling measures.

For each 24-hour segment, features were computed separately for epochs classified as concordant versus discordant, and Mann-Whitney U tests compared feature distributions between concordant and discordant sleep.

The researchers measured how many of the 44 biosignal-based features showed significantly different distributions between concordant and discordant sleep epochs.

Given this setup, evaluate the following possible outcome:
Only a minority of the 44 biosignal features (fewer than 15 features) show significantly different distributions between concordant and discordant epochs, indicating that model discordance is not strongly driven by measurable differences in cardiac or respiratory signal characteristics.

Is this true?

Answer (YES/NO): NO